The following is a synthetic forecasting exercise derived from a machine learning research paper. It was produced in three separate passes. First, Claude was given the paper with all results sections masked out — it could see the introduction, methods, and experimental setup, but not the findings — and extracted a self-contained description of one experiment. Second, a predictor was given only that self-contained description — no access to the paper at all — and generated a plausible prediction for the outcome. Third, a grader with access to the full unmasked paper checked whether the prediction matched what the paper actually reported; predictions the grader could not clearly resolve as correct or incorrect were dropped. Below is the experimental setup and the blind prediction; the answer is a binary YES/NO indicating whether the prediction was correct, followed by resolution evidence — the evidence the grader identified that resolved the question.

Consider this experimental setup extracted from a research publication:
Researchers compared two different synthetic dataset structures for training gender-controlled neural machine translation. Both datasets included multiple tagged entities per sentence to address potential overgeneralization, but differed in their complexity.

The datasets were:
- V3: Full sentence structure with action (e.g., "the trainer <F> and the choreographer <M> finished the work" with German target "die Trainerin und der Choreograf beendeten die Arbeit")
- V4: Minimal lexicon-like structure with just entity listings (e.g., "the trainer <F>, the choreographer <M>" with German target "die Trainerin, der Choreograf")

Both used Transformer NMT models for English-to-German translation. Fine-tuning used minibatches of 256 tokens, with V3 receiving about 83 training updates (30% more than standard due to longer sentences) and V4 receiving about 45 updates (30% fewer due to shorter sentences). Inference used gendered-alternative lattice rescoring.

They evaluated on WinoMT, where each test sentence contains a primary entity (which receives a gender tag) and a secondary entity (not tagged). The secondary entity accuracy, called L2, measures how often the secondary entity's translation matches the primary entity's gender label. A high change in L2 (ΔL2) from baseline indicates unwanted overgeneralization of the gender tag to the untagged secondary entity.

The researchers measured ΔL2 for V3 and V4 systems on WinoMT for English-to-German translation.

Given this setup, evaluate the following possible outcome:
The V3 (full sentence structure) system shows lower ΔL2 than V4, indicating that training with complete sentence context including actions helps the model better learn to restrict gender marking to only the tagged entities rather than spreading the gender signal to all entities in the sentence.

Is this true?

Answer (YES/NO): YES